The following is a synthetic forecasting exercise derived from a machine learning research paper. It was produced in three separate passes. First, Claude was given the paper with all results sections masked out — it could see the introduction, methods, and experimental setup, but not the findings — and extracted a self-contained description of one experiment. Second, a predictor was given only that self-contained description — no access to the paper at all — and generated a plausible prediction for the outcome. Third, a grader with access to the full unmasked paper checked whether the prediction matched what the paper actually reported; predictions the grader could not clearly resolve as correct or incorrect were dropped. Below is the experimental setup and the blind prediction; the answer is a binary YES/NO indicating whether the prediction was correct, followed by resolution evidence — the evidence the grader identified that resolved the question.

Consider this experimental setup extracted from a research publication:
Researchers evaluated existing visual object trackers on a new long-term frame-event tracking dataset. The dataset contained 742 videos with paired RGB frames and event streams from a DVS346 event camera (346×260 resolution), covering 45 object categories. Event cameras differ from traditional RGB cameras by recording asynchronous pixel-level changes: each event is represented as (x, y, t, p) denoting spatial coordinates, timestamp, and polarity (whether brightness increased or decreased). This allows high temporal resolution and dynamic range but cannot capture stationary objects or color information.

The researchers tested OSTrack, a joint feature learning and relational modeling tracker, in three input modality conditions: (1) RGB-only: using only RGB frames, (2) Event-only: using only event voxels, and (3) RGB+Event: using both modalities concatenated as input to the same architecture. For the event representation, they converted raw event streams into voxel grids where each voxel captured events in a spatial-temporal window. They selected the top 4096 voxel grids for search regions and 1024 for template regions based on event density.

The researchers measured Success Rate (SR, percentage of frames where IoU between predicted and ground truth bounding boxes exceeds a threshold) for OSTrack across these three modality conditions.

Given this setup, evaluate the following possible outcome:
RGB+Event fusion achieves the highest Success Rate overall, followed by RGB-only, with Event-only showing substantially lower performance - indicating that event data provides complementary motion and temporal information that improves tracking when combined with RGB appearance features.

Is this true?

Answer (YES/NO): NO